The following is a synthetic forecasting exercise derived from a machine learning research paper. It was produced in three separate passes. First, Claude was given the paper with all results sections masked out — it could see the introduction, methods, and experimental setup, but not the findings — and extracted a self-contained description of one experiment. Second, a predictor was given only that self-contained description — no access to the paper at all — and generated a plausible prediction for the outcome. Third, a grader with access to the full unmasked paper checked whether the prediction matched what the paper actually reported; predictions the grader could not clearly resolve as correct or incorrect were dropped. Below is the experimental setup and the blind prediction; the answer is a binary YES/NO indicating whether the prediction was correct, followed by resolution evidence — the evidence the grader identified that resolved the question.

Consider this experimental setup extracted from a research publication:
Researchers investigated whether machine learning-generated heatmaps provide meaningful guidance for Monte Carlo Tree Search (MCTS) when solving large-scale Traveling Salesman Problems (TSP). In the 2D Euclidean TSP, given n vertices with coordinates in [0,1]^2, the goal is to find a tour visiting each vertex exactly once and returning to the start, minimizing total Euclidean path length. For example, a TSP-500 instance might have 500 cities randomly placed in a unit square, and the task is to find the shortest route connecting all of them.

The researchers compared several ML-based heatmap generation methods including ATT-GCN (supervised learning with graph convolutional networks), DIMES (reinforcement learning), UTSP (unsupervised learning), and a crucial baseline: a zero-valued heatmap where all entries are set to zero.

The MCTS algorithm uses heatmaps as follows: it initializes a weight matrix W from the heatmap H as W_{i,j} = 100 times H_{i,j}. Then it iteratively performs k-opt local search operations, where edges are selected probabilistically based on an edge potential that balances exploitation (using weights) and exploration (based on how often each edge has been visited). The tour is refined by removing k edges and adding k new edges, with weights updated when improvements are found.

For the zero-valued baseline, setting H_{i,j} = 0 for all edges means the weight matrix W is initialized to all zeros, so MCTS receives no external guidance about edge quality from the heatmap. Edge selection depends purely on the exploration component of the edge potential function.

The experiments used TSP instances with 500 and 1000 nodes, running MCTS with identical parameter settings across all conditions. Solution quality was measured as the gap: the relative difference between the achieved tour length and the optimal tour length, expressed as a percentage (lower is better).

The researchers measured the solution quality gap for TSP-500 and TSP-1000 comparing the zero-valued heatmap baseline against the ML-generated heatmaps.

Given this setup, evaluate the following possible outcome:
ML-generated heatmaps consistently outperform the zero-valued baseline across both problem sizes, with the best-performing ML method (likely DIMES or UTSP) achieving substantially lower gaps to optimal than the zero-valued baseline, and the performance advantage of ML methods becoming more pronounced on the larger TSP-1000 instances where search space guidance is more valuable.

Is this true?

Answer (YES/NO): NO